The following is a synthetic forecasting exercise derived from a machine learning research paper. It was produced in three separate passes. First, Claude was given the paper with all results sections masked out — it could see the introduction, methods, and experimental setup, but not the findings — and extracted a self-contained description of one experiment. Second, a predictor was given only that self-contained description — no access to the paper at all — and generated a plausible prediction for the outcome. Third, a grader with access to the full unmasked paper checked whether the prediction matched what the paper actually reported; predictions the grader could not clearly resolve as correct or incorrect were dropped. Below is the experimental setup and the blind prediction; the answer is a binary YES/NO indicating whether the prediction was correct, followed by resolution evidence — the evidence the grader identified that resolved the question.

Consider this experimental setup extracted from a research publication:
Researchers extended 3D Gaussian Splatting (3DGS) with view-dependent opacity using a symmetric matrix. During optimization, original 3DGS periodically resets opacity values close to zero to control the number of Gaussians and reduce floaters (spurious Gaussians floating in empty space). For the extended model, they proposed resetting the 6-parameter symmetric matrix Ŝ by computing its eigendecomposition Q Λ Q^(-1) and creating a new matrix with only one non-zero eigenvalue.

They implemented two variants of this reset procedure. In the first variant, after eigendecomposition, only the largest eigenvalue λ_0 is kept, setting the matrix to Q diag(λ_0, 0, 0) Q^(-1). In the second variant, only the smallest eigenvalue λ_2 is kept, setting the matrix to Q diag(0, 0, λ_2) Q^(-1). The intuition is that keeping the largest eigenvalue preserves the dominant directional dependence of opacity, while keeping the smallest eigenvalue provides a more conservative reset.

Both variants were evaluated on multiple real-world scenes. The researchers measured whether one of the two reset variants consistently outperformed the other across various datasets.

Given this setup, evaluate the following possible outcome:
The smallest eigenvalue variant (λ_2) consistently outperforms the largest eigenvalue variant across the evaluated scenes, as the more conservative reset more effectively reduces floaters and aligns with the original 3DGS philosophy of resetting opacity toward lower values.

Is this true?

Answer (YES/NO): NO